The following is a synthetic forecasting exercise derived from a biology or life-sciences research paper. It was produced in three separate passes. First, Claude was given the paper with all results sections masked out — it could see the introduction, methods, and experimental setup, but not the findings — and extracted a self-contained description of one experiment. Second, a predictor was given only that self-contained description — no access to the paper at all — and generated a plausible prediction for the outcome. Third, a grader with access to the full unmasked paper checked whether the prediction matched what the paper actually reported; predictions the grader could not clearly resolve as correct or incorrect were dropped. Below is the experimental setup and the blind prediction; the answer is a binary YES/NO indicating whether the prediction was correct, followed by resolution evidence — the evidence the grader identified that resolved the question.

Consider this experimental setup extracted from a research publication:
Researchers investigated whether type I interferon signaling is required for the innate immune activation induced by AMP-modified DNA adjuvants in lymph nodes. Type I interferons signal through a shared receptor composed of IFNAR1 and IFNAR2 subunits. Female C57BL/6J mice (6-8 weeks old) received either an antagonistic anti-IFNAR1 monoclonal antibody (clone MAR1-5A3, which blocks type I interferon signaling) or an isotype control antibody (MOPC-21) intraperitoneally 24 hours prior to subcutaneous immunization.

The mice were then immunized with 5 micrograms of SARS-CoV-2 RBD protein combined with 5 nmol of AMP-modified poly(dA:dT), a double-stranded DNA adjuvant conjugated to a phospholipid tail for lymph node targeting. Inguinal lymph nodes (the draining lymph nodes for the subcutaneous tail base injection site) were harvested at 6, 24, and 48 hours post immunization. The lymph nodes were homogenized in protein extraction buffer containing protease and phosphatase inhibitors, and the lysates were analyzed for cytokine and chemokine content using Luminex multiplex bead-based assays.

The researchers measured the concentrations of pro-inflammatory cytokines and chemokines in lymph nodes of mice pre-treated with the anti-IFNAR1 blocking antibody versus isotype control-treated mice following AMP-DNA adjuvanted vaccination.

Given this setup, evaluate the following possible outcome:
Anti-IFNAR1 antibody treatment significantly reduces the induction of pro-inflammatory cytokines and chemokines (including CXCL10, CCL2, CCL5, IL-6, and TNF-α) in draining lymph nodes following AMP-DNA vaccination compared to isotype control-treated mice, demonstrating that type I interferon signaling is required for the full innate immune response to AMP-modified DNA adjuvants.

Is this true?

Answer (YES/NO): YES